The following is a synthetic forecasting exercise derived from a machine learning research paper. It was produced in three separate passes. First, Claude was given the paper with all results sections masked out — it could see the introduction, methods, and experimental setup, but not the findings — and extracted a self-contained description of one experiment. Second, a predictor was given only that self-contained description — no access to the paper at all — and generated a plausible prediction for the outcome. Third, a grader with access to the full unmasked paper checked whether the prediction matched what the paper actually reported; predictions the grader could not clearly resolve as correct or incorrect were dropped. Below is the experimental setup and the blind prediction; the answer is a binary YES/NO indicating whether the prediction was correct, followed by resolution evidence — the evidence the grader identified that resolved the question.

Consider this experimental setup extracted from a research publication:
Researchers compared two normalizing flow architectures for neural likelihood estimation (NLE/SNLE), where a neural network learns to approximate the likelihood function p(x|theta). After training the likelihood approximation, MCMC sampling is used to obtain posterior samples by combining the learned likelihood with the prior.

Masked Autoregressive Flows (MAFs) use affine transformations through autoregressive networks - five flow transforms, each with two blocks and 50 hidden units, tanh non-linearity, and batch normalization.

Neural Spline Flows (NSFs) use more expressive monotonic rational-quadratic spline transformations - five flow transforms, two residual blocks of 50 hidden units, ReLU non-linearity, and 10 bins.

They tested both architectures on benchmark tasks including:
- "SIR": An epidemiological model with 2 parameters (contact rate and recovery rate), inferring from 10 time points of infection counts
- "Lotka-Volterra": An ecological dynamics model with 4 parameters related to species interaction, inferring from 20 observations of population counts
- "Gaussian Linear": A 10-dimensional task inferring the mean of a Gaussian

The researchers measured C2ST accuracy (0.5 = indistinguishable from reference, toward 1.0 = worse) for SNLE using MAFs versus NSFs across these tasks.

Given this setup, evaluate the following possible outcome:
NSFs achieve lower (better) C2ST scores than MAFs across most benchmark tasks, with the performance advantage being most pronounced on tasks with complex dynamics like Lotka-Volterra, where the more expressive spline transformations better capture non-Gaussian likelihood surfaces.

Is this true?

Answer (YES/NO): NO